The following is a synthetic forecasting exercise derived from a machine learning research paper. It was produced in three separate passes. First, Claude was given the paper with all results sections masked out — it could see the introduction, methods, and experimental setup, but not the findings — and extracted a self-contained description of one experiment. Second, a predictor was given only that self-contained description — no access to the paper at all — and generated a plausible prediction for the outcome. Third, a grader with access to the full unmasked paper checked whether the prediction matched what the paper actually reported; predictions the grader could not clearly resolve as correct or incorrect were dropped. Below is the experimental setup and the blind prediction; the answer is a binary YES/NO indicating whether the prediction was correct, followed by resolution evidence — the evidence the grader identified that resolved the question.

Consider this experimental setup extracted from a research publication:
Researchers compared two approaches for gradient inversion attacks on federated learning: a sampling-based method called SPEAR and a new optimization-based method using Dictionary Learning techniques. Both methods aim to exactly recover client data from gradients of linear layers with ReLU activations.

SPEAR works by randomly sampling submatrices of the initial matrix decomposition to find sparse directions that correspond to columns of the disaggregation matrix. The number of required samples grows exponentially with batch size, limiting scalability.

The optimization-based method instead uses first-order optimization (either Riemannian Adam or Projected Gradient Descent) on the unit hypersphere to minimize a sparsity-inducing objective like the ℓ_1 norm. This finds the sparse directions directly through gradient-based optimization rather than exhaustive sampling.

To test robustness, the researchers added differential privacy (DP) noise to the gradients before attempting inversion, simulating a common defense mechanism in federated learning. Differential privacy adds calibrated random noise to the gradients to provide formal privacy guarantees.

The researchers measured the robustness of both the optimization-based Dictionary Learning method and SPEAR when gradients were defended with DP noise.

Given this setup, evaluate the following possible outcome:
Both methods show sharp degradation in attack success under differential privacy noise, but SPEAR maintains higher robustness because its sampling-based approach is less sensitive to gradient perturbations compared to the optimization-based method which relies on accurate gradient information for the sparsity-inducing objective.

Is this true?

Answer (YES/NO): NO